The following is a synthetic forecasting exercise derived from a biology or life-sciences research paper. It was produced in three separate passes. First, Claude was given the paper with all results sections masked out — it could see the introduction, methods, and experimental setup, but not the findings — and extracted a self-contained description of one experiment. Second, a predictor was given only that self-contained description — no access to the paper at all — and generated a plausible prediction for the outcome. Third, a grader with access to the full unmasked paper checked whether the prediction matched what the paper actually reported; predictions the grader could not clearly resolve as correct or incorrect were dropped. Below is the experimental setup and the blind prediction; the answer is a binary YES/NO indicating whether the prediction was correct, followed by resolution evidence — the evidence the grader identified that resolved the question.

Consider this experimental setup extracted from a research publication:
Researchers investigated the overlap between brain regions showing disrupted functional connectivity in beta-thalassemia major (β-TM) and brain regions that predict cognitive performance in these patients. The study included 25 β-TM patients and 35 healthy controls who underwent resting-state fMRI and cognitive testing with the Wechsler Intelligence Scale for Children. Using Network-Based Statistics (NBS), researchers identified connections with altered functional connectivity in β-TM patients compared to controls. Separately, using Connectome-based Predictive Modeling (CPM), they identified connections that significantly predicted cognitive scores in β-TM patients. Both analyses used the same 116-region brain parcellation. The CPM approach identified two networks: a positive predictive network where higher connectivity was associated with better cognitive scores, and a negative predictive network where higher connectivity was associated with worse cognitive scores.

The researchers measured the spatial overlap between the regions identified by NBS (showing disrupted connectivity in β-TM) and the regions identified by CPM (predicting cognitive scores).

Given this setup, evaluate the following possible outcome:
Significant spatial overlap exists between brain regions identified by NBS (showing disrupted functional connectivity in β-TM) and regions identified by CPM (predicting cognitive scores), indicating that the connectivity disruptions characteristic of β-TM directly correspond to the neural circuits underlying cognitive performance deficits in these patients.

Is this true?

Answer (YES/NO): YES